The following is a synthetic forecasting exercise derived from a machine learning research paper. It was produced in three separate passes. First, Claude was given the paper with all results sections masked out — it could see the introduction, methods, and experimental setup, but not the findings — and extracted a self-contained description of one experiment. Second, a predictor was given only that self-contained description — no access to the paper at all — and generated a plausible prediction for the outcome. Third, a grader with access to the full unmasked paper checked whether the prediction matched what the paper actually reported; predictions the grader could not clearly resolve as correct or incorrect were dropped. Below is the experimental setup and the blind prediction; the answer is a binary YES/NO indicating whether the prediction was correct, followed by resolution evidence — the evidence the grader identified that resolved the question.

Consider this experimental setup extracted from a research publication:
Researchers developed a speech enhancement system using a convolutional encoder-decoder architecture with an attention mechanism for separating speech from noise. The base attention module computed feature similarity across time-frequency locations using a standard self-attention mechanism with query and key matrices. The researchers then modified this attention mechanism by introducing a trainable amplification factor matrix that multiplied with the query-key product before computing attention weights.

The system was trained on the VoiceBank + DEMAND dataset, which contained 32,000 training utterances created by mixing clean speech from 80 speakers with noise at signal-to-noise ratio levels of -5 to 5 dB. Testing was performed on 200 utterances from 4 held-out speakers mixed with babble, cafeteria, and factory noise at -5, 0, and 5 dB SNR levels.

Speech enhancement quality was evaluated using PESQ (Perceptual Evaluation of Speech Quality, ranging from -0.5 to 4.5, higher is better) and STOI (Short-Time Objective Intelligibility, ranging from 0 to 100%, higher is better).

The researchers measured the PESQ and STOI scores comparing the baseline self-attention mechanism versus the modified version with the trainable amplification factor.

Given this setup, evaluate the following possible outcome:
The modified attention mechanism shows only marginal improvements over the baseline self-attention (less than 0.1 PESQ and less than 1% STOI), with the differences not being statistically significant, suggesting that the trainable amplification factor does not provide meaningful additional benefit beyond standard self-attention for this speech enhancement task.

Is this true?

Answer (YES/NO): NO